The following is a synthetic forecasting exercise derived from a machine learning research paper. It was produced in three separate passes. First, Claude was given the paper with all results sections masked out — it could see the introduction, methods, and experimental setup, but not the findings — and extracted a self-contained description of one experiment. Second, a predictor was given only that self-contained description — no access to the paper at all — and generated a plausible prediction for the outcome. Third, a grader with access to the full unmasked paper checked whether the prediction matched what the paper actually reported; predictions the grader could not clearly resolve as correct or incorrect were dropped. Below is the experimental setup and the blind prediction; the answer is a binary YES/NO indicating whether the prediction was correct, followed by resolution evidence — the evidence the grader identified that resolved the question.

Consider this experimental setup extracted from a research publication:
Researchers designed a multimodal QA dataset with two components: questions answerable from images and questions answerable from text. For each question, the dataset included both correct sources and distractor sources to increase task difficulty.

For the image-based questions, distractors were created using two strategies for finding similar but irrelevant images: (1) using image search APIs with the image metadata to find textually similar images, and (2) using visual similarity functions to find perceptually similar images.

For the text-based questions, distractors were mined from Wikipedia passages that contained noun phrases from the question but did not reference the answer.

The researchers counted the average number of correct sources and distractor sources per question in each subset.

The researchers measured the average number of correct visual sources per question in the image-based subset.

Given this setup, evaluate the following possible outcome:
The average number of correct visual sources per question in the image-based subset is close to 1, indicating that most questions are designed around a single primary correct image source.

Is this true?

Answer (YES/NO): NO